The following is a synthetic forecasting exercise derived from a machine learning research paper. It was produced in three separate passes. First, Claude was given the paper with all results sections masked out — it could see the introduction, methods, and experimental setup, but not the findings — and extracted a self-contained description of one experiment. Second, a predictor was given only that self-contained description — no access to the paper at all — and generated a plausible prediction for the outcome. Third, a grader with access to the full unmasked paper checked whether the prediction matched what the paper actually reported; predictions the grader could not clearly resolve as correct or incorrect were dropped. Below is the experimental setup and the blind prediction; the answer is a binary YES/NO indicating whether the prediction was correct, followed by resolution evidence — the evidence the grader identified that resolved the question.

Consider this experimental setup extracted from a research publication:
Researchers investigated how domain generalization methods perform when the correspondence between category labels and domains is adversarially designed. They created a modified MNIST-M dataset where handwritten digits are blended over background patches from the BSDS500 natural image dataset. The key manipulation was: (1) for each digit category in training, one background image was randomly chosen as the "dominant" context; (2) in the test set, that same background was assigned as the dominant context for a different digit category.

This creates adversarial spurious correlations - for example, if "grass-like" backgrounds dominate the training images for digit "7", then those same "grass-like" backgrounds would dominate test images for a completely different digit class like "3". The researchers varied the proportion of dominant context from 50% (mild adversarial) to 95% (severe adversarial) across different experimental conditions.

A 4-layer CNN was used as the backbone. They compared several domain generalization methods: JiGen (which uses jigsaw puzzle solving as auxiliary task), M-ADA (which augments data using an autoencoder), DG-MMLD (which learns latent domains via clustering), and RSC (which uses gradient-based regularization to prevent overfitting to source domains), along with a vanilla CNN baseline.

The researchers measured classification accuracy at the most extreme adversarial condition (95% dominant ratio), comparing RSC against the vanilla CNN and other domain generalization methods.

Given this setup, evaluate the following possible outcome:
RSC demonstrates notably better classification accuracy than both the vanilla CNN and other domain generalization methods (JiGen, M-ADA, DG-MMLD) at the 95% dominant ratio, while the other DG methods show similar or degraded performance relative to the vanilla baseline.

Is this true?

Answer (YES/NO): NO